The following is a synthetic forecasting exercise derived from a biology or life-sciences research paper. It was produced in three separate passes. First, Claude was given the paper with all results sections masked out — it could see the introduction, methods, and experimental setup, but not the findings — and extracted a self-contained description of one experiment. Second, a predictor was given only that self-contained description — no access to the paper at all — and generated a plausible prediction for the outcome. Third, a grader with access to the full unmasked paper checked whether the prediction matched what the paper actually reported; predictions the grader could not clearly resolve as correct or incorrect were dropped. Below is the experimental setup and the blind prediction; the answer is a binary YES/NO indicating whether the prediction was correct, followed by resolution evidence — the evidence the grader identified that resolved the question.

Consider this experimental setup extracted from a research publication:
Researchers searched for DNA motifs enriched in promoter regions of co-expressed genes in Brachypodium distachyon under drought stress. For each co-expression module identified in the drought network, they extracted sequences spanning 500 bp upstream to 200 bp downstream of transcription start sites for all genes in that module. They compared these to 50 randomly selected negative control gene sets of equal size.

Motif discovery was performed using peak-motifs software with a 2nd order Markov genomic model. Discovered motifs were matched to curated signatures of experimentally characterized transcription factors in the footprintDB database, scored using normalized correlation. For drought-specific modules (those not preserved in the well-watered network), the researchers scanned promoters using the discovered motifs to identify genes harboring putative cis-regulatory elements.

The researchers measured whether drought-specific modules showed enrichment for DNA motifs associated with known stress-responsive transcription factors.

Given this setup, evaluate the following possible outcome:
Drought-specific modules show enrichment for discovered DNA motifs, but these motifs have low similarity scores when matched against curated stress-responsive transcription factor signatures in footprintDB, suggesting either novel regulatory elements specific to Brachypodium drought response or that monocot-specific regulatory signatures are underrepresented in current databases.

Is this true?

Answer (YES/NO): NO